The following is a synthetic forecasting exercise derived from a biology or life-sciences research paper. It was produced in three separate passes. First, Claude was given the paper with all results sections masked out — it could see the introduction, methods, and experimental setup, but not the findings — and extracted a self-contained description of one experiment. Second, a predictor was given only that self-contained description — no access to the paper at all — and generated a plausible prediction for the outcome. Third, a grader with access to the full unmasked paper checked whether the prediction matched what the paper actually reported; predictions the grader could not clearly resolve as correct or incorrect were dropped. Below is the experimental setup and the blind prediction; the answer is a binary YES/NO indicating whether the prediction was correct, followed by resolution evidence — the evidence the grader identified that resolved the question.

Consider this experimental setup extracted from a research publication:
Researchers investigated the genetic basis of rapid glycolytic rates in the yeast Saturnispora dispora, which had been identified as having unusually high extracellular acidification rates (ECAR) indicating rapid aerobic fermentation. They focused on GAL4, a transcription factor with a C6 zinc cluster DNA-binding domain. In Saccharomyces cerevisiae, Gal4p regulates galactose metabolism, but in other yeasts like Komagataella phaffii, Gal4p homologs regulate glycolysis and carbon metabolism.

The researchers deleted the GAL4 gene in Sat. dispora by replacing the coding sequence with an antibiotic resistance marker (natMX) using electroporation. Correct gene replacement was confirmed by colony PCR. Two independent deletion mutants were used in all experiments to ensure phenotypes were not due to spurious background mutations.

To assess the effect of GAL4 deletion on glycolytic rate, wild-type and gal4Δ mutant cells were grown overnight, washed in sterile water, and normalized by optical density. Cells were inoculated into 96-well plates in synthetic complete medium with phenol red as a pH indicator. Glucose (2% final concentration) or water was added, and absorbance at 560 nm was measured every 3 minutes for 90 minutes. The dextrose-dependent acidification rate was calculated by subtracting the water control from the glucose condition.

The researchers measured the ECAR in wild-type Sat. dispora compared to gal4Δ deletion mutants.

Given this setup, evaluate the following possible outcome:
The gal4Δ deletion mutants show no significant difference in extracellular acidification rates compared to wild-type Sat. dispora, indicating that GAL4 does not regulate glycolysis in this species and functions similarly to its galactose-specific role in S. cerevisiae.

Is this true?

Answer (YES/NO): NO